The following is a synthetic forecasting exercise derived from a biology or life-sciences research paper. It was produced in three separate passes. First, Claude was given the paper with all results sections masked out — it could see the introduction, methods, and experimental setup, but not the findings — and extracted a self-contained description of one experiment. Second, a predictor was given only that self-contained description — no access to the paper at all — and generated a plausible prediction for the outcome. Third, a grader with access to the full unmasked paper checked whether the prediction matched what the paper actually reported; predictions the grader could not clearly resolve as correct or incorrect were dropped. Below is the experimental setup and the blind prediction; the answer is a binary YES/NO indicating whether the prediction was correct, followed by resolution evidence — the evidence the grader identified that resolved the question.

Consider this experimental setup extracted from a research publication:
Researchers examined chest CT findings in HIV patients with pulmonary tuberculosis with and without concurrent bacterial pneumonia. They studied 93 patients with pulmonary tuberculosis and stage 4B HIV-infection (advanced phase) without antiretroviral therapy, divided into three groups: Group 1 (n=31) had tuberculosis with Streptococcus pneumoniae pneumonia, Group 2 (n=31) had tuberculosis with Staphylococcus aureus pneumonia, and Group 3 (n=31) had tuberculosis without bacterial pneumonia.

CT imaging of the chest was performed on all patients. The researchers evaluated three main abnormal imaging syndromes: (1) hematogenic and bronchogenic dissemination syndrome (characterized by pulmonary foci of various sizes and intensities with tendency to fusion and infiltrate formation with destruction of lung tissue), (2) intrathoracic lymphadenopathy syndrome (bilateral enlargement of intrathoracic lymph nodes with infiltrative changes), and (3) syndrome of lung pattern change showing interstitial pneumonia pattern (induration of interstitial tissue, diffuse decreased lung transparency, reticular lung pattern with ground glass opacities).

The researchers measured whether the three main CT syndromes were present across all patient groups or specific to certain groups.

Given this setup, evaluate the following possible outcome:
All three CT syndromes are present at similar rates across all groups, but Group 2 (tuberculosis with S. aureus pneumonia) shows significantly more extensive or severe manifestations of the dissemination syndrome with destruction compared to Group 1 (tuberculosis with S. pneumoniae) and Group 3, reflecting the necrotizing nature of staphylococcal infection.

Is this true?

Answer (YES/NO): NO